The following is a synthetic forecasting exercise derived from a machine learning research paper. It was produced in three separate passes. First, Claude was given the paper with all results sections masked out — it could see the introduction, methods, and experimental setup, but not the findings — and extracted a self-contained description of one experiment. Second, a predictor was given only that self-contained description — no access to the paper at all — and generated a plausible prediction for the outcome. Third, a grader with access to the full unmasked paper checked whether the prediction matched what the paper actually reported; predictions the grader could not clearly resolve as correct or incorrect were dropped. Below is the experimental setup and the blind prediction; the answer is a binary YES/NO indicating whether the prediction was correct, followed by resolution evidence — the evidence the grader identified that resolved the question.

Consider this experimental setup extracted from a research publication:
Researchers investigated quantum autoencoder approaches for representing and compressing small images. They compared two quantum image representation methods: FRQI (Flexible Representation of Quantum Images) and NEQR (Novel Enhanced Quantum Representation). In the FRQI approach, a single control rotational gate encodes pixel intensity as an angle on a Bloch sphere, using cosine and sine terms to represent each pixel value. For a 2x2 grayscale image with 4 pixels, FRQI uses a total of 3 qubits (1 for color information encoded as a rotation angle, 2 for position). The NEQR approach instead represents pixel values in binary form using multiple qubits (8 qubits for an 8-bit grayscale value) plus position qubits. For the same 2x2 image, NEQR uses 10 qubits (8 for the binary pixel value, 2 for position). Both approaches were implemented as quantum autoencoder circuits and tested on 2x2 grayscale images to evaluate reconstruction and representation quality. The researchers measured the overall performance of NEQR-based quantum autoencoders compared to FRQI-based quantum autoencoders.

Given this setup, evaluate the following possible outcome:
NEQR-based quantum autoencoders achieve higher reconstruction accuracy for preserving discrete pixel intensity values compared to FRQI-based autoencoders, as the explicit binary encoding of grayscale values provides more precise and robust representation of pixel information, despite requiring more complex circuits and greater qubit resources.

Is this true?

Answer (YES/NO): YES